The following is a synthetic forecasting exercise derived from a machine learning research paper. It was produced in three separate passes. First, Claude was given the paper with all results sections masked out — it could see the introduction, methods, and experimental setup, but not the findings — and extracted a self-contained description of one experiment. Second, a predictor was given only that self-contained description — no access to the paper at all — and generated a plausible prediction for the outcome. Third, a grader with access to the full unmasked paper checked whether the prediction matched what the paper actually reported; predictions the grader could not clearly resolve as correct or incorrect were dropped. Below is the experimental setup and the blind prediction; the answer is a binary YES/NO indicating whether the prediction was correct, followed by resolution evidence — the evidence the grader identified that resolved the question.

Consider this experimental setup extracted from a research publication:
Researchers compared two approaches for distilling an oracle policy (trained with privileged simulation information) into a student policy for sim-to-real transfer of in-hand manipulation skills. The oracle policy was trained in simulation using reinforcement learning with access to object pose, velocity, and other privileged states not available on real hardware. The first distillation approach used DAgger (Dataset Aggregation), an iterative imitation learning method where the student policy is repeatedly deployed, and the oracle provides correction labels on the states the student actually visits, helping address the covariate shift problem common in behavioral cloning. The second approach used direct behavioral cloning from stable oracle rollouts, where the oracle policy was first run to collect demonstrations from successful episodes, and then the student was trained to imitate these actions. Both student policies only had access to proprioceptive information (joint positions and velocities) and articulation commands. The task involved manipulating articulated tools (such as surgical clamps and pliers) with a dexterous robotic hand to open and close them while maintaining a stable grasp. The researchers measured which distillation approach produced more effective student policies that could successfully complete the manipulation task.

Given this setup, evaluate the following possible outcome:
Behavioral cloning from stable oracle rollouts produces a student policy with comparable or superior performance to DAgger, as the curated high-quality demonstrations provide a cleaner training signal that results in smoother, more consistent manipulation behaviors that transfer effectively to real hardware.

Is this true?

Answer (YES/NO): YES